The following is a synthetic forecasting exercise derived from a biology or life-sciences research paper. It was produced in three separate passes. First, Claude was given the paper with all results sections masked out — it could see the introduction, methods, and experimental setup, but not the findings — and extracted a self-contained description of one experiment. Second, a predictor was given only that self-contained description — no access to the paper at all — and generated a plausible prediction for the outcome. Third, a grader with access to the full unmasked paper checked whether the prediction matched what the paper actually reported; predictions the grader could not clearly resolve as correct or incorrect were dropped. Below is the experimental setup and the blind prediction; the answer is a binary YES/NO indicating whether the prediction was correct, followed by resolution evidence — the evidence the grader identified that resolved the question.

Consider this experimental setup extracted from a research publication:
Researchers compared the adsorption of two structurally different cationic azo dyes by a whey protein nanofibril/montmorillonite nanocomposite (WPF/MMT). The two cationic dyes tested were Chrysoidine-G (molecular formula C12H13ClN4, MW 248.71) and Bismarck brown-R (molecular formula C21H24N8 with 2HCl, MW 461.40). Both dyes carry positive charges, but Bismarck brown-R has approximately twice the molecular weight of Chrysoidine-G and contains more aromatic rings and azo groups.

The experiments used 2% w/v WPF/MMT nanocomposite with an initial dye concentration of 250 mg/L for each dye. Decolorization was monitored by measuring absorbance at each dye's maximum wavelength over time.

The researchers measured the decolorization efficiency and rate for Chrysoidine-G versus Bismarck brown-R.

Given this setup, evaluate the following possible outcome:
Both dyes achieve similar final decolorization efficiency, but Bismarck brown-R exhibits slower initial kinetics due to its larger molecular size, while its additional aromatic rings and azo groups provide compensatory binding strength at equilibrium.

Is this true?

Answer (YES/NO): NO